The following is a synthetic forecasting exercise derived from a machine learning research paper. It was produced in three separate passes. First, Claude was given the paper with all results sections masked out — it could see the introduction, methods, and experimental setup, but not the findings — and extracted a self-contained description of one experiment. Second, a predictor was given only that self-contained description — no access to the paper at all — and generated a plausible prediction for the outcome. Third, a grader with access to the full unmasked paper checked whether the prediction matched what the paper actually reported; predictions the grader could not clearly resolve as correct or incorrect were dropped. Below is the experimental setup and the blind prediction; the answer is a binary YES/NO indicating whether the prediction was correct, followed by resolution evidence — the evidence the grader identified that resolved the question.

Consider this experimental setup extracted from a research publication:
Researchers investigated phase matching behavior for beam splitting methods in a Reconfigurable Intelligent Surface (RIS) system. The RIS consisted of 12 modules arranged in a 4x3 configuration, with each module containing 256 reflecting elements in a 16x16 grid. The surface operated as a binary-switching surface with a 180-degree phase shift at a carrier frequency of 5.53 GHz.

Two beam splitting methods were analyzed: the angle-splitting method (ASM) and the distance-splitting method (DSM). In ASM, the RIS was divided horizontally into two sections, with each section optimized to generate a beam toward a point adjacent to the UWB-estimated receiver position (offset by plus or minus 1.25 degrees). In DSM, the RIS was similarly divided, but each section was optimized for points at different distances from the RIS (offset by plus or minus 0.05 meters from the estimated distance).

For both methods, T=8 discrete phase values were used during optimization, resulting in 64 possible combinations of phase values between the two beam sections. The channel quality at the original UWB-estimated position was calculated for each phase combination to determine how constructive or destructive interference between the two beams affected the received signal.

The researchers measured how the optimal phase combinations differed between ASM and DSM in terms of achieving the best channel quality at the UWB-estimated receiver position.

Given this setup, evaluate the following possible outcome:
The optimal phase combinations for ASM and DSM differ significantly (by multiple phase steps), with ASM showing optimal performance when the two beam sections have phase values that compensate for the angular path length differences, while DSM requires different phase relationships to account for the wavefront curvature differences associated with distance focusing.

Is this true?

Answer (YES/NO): NO